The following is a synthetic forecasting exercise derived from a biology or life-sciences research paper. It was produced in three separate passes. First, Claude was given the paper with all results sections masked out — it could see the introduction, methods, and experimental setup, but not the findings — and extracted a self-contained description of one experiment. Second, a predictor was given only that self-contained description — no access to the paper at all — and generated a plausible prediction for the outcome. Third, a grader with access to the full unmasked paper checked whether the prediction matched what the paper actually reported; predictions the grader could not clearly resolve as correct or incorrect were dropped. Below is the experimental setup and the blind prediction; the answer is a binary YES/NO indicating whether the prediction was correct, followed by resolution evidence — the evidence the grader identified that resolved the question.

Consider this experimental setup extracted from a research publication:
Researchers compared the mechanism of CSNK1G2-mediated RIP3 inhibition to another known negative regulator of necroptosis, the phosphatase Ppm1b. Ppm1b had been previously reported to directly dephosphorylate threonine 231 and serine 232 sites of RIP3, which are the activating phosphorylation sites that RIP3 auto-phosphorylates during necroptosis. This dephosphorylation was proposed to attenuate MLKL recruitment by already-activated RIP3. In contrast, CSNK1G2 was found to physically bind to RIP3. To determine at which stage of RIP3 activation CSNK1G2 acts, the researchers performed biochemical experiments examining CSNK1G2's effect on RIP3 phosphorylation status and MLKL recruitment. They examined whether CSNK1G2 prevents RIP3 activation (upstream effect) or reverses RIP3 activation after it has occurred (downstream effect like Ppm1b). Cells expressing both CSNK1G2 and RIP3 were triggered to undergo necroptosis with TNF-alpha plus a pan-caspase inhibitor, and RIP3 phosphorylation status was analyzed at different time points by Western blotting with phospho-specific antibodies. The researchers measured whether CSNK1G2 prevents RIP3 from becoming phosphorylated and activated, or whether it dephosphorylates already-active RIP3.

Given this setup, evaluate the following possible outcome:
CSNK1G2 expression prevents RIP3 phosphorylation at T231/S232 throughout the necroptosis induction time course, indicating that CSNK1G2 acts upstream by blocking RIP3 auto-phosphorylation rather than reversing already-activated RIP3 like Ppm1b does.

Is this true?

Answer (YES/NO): YES